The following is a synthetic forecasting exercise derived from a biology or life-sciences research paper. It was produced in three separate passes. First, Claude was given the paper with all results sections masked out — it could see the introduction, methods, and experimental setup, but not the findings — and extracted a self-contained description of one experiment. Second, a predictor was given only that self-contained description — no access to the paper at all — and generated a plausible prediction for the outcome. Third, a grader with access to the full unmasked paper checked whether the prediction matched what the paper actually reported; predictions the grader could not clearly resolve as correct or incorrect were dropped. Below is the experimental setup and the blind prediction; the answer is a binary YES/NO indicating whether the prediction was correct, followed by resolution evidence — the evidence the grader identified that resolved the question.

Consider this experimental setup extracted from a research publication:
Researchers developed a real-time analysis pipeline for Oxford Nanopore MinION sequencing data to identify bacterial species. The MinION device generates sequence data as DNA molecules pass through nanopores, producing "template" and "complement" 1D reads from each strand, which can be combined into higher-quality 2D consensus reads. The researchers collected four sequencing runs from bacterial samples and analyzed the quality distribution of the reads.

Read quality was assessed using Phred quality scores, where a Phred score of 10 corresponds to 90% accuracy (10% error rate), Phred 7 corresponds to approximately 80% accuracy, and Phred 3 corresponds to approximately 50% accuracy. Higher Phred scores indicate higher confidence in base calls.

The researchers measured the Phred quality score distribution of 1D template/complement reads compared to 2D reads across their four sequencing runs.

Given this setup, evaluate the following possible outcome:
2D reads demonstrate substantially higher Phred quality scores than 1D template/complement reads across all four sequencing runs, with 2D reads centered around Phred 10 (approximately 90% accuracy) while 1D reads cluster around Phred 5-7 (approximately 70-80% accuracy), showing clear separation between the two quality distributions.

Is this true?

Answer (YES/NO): NO